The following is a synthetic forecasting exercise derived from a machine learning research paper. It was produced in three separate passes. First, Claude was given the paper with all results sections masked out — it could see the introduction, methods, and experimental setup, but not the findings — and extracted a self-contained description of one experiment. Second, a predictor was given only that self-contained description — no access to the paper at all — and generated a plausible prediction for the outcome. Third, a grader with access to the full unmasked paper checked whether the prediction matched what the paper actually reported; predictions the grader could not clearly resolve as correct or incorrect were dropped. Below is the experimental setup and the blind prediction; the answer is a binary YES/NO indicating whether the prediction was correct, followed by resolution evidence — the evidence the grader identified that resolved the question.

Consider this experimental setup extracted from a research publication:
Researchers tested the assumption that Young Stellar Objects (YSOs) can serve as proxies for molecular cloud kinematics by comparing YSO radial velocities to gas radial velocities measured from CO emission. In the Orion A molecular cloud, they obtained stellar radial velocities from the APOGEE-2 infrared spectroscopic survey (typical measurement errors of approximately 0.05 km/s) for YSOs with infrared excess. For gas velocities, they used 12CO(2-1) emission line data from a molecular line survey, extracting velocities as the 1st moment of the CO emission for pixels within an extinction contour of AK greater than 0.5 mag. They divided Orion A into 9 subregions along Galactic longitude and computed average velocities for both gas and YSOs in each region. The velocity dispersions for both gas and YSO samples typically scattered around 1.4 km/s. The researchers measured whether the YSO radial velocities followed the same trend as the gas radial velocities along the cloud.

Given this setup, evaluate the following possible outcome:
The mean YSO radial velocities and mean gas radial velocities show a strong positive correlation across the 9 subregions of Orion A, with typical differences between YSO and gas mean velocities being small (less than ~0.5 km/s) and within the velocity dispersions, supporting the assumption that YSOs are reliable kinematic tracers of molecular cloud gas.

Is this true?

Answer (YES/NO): NO